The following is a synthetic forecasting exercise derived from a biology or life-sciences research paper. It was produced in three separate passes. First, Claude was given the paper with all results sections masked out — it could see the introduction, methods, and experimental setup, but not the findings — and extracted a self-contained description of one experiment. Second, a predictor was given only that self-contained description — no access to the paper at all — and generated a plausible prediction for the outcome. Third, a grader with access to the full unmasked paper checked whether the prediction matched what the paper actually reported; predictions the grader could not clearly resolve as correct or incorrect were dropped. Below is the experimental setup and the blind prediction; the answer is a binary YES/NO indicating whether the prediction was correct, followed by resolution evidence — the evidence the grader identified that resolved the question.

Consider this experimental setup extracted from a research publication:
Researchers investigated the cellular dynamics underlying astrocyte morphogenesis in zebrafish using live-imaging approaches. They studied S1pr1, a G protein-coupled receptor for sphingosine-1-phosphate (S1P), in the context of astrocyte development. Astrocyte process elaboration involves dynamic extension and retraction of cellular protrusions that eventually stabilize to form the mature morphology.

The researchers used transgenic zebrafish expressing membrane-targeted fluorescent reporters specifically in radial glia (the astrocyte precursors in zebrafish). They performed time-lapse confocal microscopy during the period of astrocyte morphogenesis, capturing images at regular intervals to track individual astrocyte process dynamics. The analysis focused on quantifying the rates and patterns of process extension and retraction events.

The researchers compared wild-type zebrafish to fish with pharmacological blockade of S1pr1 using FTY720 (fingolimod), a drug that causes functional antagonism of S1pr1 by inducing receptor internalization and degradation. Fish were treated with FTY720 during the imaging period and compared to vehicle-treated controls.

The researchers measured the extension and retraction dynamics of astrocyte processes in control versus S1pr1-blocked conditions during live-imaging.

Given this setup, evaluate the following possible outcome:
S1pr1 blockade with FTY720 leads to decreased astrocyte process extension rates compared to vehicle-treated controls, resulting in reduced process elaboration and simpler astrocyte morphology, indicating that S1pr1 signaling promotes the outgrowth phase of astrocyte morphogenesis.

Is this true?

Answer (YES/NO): NO